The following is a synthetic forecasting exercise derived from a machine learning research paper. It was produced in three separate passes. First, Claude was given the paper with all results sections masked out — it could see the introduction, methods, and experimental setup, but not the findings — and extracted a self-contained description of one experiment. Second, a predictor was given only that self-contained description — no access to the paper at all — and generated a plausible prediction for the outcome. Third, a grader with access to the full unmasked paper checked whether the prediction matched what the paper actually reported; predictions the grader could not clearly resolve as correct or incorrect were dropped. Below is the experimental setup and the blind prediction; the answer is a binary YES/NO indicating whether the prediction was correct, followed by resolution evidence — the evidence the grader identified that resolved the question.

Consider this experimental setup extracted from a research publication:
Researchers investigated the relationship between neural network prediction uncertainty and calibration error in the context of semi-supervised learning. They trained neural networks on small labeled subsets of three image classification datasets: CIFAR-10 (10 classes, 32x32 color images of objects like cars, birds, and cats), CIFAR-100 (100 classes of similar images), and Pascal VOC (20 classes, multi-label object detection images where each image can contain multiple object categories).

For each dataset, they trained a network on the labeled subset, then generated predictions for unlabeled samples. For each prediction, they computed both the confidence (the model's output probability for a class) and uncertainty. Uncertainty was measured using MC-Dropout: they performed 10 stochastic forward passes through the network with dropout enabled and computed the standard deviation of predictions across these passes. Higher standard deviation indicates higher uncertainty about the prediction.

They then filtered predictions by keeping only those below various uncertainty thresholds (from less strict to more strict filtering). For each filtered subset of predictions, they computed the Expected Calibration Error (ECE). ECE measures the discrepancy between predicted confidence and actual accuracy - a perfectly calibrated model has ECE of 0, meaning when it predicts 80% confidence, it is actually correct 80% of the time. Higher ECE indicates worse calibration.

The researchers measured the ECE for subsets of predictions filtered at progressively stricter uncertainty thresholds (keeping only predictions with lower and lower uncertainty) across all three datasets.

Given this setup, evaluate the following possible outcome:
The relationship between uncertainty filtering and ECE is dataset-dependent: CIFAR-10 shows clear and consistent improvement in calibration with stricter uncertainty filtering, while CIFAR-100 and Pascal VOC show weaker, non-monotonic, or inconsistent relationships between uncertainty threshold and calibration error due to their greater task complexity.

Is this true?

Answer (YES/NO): NO